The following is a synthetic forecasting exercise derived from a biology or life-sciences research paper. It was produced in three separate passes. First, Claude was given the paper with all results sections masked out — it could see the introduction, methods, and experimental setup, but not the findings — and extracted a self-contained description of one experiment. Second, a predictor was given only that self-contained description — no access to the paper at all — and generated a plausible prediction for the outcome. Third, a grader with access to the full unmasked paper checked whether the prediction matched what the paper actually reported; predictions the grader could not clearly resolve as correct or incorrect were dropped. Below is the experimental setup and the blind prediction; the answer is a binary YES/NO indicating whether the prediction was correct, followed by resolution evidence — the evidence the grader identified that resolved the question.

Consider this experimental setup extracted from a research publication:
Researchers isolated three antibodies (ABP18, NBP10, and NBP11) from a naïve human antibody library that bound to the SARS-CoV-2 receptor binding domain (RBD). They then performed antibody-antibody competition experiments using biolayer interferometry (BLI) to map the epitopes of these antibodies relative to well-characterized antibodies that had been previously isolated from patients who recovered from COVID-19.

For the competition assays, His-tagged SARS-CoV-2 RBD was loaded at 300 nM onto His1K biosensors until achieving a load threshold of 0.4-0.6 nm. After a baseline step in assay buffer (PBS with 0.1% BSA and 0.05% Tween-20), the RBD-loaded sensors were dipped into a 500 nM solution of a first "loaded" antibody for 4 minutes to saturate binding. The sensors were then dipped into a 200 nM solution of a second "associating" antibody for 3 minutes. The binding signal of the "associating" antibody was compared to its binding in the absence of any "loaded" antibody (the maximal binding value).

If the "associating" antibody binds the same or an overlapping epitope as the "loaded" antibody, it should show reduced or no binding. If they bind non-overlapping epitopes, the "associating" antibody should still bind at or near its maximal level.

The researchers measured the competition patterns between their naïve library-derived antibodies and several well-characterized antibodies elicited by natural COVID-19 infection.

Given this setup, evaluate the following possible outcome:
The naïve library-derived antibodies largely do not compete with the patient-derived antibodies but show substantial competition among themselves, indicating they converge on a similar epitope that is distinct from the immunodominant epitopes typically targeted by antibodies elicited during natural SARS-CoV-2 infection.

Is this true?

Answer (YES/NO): NO